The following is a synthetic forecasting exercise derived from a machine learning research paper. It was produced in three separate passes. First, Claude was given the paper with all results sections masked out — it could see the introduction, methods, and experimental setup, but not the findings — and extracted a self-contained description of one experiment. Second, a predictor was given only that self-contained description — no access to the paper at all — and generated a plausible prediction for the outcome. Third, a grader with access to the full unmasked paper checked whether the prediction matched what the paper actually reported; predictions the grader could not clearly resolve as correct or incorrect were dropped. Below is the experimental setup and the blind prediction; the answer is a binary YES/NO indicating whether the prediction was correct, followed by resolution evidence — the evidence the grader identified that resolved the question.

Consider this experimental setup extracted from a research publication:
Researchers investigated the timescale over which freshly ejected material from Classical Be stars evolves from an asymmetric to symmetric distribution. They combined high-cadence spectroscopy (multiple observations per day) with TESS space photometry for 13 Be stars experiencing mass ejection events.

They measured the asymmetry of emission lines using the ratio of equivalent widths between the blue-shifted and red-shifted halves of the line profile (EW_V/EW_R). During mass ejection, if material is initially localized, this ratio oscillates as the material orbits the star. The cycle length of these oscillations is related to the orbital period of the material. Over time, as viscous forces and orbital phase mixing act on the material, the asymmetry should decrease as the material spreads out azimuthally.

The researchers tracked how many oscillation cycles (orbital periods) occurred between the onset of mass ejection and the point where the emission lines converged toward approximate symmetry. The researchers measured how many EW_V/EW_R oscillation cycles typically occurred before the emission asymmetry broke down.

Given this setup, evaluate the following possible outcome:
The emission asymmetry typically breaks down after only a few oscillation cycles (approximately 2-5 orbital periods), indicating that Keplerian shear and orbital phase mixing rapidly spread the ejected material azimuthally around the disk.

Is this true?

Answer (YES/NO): NO